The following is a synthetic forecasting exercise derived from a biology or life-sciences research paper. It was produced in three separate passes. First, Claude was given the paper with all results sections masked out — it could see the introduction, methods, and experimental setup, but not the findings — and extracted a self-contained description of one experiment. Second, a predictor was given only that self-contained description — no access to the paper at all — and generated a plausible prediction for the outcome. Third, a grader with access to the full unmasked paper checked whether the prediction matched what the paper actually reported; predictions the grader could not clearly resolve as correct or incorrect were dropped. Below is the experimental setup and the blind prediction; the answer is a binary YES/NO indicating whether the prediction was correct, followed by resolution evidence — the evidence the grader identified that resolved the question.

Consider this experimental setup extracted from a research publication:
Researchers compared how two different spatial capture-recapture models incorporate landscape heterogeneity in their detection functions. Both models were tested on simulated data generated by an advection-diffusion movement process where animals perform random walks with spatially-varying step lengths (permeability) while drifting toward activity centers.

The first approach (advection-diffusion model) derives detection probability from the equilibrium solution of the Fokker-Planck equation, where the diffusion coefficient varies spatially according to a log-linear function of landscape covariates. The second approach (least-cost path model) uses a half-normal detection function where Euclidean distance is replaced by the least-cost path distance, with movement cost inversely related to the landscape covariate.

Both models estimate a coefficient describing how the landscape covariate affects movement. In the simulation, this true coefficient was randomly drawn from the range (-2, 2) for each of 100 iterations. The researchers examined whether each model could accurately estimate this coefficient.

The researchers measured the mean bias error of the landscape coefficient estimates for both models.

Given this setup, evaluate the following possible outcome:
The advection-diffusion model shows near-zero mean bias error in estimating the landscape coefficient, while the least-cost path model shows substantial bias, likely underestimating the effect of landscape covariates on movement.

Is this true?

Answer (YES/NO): NO